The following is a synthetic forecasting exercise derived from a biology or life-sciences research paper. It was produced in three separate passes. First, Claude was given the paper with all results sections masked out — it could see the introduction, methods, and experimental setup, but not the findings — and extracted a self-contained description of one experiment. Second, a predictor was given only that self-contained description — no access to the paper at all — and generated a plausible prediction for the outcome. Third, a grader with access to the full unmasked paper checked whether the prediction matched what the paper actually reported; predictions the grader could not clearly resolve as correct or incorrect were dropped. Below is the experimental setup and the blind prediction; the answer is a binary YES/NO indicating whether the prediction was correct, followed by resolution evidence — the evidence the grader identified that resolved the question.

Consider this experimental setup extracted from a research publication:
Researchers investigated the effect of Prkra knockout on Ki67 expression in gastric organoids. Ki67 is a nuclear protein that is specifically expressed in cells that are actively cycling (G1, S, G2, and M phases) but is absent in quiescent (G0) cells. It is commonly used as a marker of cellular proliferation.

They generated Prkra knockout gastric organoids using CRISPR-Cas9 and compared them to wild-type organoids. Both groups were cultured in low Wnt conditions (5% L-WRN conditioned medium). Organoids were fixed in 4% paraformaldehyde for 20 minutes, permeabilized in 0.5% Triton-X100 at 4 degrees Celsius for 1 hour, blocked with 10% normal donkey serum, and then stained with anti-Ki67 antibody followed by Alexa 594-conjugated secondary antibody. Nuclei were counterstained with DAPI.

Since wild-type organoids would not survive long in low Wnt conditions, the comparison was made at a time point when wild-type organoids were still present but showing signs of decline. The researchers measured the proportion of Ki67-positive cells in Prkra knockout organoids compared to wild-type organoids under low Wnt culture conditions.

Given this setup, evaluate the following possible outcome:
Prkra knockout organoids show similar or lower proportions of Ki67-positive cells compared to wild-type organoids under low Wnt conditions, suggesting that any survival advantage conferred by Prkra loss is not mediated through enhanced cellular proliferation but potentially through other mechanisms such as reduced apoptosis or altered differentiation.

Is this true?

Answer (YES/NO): NO